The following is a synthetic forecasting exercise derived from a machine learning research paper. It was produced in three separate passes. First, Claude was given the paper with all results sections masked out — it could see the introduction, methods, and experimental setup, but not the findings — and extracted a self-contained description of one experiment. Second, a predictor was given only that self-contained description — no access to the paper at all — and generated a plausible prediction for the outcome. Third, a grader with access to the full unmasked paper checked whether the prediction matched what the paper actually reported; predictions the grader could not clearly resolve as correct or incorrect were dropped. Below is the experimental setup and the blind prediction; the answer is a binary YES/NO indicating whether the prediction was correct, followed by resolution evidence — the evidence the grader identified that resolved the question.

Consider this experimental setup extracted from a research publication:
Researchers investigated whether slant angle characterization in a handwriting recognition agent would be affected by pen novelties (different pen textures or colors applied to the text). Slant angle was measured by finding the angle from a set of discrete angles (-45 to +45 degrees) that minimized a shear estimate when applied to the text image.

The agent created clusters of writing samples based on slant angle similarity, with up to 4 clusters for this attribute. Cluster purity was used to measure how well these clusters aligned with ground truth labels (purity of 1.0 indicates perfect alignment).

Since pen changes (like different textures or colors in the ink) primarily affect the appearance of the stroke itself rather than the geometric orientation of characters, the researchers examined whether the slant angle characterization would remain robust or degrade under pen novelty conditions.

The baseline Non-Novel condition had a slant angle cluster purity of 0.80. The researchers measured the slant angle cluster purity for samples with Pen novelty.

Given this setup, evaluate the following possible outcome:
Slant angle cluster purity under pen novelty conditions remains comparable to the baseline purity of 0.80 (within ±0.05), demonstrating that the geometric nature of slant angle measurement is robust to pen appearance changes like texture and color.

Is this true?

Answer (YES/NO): YES